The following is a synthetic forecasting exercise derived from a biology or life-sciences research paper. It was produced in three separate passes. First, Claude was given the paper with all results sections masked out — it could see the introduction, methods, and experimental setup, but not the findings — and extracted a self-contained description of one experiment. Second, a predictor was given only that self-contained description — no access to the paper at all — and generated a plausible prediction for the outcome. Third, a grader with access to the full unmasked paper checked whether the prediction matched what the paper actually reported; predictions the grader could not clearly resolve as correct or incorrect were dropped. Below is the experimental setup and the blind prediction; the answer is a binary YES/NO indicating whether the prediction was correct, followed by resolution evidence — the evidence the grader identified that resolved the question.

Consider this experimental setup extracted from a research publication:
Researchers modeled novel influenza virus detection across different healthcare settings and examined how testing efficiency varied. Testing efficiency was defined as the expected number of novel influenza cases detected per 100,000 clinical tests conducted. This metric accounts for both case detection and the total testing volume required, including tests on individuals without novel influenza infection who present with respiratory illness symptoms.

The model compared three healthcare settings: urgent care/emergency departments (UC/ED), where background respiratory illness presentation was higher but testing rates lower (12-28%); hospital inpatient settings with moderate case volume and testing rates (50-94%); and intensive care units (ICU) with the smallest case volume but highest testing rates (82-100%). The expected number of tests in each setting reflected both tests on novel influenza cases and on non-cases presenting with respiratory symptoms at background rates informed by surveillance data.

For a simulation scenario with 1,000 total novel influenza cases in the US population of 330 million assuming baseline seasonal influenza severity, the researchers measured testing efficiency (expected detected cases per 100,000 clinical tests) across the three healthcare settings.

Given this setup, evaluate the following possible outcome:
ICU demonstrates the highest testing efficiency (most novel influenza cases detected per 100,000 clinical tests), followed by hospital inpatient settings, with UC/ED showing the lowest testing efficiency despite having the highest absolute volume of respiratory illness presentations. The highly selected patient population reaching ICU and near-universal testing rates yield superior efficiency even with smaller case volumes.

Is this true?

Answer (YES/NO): NO